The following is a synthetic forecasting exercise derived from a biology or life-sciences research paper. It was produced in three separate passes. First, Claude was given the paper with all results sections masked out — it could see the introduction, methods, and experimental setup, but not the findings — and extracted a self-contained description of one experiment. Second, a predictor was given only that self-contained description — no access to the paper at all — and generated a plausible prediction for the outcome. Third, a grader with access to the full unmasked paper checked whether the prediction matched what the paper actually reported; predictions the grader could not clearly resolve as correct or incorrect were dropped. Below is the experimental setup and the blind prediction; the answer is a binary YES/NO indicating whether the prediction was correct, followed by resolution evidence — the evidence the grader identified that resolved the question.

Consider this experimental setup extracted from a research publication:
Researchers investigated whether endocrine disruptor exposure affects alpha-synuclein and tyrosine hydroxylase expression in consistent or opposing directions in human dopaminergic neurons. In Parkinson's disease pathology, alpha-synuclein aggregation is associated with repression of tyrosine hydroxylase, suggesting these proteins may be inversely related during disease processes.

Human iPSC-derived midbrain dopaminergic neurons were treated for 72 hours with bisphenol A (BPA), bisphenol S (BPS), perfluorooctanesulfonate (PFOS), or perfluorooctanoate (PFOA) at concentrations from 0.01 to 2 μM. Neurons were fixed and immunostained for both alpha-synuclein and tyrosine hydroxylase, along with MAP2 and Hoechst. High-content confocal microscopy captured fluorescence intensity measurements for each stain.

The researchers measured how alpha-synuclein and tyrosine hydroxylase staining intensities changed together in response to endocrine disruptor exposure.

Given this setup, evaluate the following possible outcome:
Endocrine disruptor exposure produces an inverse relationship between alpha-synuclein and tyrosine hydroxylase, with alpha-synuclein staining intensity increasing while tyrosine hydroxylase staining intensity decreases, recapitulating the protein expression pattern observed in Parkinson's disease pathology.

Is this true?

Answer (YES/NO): NO